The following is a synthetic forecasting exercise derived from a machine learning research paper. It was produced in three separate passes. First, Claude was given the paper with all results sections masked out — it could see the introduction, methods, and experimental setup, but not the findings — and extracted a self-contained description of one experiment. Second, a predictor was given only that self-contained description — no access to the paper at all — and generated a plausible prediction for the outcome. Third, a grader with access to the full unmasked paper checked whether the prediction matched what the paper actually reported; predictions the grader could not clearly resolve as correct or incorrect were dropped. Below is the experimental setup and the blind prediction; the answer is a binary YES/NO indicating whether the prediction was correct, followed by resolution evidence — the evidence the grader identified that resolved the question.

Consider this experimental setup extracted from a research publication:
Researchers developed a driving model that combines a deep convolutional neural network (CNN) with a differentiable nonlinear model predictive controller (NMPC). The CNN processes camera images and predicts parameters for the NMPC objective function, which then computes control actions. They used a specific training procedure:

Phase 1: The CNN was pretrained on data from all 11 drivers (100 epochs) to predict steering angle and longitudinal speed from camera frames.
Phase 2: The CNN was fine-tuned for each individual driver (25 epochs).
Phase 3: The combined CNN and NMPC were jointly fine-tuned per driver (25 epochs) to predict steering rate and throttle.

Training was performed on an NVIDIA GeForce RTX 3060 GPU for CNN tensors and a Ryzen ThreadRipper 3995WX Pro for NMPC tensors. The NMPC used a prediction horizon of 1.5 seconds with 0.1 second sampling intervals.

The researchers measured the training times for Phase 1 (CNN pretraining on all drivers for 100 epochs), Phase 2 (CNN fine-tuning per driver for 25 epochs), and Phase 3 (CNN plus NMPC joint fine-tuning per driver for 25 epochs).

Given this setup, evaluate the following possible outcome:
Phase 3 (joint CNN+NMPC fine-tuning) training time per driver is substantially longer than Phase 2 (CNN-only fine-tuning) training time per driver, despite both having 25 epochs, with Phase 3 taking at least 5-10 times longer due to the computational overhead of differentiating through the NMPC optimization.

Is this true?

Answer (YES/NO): YES